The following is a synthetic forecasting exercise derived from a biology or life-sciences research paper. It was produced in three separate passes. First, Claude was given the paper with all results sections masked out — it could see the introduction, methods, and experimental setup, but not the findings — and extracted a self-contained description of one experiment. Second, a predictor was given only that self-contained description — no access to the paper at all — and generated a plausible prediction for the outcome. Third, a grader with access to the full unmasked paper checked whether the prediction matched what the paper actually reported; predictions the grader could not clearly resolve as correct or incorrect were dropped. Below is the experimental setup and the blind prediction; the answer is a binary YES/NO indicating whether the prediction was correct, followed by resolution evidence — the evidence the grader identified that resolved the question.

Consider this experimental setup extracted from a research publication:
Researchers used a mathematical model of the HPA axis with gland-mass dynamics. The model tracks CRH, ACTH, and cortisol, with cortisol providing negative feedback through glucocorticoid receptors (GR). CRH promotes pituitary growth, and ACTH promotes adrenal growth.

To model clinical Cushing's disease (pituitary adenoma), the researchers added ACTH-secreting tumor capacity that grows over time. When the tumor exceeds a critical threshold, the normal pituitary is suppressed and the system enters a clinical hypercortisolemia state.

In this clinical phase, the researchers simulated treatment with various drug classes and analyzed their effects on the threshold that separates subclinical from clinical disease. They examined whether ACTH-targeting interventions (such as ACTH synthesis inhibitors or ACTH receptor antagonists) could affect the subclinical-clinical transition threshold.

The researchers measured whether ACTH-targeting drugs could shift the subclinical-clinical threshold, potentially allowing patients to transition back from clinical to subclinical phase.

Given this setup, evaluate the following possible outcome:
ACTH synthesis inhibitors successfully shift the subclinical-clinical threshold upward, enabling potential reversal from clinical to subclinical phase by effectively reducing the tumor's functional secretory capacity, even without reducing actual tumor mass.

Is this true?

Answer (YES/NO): YES